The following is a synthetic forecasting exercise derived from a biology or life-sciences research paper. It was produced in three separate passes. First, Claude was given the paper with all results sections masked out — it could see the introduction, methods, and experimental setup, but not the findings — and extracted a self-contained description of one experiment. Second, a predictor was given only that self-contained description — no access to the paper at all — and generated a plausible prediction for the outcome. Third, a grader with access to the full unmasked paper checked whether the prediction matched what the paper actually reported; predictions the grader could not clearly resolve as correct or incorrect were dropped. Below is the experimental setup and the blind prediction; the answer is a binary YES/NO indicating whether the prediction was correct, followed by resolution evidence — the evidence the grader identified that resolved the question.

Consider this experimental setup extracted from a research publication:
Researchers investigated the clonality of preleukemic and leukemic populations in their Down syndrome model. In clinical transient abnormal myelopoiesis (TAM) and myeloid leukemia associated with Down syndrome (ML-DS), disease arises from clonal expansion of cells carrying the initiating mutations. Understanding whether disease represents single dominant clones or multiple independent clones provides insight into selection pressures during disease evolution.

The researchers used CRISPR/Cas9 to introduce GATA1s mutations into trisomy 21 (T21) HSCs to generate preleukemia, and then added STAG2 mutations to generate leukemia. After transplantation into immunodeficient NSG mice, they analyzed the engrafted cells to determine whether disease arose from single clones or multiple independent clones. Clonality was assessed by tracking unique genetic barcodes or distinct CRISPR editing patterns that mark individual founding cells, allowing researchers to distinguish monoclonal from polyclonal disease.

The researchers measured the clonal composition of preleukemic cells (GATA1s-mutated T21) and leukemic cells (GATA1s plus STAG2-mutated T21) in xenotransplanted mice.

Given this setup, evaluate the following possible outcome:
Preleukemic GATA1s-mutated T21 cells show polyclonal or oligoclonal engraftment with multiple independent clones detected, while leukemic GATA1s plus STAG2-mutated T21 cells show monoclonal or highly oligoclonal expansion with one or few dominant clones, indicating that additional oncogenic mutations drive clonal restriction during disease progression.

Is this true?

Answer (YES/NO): NO